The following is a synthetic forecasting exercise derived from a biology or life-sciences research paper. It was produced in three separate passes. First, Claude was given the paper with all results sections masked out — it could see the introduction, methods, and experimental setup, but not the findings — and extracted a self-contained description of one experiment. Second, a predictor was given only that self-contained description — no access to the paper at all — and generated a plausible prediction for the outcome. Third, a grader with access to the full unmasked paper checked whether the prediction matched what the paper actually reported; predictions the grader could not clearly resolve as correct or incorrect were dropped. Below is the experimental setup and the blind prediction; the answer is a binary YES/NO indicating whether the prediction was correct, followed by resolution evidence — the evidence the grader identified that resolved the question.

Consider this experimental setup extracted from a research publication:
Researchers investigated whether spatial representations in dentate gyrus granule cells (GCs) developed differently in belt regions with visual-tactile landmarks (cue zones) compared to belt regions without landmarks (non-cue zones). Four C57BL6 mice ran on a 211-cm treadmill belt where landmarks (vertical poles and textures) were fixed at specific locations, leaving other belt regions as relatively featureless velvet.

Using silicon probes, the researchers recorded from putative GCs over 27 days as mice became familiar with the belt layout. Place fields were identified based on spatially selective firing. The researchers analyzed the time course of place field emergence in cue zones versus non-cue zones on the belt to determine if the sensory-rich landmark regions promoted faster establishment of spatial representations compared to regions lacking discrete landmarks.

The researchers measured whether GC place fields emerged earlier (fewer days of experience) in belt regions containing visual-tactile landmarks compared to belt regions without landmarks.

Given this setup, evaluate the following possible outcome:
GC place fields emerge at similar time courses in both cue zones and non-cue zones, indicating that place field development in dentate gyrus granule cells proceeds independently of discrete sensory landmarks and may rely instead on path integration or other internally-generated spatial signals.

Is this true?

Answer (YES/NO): YES